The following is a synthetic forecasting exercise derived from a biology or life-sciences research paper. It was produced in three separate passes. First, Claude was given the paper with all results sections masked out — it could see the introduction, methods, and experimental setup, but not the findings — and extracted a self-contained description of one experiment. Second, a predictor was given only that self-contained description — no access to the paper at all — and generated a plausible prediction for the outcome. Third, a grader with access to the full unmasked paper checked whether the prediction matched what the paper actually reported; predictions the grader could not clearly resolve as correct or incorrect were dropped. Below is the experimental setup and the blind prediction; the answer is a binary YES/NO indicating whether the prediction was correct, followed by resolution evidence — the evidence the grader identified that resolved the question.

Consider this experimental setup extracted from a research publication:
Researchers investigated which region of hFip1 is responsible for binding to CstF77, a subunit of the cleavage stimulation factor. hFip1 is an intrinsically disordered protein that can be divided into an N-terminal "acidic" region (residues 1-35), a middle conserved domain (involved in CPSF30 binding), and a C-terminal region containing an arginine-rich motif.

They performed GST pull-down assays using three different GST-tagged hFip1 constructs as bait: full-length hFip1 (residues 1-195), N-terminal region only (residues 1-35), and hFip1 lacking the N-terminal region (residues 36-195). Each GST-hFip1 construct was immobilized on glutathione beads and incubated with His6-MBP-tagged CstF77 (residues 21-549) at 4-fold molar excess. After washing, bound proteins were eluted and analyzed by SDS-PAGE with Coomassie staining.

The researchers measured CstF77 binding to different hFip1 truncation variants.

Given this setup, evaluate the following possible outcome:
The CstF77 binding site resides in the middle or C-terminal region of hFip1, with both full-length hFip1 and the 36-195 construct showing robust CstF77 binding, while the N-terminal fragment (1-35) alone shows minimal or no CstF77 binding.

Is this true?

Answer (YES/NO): NO